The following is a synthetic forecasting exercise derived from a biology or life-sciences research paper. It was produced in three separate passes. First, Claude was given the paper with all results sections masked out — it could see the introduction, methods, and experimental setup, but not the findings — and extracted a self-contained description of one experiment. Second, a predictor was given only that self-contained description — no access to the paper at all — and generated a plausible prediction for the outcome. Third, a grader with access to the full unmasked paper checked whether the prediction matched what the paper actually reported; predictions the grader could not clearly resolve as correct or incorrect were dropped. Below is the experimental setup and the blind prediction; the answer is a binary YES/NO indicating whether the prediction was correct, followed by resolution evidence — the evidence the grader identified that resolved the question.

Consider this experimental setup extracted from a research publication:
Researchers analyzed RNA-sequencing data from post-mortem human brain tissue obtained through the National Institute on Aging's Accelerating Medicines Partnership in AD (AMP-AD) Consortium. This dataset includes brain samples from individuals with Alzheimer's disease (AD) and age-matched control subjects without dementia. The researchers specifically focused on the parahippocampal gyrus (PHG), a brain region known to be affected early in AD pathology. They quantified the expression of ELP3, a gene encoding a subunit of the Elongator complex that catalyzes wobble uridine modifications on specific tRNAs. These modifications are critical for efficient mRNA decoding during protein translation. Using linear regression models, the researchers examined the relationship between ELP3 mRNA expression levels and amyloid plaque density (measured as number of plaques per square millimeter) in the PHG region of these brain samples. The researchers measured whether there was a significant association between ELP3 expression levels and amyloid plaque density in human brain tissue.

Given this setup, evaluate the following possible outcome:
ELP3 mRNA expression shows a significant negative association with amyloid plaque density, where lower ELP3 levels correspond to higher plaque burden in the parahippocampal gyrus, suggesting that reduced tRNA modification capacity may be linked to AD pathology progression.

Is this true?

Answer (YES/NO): YES